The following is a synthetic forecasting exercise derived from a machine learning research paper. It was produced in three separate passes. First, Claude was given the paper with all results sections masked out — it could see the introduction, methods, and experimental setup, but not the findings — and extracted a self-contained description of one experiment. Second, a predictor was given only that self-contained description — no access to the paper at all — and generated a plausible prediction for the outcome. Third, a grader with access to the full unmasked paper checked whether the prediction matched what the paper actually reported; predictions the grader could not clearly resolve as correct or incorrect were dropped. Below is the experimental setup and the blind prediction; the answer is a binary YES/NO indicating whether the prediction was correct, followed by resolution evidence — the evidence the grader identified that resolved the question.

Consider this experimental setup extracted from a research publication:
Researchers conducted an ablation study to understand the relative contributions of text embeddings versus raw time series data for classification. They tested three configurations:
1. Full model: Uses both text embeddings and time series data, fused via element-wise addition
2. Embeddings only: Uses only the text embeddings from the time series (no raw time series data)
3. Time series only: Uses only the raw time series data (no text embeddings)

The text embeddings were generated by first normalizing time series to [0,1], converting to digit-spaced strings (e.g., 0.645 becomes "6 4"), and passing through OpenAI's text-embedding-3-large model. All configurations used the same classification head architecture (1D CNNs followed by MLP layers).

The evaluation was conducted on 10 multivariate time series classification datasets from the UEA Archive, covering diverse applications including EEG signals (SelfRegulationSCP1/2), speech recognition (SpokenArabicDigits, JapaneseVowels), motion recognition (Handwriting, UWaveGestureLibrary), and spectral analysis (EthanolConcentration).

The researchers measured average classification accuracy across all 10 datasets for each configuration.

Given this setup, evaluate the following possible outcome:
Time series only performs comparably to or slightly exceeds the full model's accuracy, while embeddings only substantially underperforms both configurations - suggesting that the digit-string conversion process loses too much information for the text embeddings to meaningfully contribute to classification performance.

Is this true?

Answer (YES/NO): NO